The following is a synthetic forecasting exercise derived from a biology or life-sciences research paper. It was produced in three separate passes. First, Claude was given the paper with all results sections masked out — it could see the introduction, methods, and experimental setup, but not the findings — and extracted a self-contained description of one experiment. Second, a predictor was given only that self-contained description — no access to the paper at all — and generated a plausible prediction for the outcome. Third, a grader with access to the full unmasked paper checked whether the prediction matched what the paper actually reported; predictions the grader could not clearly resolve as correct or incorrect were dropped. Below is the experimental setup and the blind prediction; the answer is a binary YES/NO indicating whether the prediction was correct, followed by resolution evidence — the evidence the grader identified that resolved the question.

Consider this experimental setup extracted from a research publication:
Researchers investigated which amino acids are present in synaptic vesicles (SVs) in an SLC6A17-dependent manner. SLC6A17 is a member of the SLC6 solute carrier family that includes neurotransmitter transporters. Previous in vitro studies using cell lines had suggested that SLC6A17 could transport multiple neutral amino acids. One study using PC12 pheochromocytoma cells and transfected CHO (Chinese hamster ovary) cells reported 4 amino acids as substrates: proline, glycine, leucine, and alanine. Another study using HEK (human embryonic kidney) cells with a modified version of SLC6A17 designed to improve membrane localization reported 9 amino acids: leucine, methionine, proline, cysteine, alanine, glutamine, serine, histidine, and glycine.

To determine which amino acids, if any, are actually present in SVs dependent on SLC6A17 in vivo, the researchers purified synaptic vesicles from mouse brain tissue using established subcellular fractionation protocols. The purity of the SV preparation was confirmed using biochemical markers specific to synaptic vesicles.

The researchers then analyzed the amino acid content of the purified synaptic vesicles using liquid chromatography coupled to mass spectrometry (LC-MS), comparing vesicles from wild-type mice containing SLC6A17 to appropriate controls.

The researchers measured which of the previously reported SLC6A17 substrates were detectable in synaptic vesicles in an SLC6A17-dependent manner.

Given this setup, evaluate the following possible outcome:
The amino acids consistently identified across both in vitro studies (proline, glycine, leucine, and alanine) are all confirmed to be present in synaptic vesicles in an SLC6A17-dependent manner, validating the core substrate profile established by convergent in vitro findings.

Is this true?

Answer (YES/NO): NO